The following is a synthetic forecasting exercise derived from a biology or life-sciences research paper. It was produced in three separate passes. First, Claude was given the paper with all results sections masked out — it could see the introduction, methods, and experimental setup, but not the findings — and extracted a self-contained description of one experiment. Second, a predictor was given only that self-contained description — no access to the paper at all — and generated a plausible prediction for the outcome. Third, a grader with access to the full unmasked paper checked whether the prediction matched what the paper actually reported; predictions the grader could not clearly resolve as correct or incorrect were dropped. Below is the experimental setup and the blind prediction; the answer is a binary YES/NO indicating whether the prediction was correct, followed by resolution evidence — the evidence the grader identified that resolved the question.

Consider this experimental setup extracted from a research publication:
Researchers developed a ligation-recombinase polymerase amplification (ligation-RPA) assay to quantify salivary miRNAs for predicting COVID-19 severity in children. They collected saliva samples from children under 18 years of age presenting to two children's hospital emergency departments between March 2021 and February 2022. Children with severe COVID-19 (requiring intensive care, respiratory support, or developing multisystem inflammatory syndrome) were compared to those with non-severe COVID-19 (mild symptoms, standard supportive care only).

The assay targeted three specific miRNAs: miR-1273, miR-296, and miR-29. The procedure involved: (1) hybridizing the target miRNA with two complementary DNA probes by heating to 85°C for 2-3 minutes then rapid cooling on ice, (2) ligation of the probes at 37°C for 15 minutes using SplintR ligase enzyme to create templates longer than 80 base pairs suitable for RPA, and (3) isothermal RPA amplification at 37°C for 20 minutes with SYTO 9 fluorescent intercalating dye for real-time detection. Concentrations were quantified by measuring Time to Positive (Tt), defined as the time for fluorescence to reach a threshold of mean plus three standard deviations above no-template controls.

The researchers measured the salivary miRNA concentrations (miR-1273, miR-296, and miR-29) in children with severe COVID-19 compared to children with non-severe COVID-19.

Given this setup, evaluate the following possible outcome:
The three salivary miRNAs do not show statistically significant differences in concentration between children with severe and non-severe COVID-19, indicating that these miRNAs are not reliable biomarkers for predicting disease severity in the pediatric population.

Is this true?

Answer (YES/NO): NO